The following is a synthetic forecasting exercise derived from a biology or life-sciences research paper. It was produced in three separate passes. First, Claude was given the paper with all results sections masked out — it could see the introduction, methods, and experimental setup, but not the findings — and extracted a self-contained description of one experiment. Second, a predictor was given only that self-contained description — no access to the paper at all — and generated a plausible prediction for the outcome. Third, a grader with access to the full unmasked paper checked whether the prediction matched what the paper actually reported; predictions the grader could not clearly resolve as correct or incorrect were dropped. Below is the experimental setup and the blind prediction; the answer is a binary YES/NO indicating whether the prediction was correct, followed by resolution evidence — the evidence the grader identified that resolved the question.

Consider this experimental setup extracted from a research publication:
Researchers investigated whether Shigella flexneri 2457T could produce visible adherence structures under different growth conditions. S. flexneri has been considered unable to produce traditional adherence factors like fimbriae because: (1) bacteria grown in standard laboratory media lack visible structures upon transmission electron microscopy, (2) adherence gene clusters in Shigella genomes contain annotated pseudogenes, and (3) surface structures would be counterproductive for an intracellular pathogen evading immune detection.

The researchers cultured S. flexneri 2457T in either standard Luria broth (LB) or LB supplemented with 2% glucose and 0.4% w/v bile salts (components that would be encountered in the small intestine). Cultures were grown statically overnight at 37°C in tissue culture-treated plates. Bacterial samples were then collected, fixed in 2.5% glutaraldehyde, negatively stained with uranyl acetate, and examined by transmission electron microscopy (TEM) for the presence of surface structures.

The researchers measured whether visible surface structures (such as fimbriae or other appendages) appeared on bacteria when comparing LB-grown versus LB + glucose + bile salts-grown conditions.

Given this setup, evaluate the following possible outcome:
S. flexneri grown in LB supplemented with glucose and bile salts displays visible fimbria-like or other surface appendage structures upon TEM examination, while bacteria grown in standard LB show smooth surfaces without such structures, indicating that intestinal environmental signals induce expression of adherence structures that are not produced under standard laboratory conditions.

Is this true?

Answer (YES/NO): YES